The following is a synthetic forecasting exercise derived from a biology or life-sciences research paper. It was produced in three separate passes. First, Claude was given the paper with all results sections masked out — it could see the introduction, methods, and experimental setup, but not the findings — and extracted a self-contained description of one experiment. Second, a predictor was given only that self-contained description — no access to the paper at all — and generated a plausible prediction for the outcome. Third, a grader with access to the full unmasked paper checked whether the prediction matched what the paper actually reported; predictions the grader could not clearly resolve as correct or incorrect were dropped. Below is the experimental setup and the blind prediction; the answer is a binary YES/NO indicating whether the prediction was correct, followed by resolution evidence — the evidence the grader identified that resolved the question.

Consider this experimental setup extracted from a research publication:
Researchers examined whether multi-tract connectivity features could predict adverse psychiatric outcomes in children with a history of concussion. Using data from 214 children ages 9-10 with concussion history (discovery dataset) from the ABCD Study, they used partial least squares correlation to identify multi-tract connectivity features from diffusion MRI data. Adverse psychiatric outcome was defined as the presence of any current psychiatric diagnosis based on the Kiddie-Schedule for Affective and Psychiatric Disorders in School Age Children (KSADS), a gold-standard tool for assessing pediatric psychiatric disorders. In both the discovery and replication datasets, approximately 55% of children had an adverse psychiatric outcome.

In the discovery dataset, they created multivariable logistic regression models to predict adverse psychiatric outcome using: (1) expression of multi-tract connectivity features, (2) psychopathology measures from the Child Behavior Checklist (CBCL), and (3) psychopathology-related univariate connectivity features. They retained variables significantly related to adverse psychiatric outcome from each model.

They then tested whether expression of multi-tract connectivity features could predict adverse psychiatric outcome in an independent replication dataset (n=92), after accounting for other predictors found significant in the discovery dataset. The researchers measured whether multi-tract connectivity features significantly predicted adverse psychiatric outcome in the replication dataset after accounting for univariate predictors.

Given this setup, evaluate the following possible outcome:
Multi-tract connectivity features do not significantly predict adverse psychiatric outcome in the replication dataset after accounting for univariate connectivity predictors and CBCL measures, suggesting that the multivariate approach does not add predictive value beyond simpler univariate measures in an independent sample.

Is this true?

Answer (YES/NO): NO